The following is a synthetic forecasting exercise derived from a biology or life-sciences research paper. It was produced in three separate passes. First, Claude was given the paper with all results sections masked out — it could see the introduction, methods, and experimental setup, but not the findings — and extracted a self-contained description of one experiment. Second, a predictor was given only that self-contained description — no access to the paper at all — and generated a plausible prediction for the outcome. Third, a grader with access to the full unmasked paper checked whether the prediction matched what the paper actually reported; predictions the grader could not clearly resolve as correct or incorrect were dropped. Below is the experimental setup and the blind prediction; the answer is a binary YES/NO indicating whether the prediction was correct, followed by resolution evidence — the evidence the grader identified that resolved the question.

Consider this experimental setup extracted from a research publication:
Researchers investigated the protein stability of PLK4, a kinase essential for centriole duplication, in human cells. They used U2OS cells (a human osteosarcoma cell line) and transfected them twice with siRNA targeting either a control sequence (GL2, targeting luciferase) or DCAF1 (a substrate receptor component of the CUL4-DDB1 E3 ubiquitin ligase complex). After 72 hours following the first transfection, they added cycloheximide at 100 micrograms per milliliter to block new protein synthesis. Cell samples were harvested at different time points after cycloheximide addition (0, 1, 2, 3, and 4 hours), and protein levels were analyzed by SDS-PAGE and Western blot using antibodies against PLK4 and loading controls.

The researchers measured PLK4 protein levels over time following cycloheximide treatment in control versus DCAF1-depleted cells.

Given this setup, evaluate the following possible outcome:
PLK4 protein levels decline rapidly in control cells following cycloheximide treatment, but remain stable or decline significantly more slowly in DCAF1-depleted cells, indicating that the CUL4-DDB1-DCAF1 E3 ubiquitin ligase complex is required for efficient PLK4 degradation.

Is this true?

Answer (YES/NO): NO